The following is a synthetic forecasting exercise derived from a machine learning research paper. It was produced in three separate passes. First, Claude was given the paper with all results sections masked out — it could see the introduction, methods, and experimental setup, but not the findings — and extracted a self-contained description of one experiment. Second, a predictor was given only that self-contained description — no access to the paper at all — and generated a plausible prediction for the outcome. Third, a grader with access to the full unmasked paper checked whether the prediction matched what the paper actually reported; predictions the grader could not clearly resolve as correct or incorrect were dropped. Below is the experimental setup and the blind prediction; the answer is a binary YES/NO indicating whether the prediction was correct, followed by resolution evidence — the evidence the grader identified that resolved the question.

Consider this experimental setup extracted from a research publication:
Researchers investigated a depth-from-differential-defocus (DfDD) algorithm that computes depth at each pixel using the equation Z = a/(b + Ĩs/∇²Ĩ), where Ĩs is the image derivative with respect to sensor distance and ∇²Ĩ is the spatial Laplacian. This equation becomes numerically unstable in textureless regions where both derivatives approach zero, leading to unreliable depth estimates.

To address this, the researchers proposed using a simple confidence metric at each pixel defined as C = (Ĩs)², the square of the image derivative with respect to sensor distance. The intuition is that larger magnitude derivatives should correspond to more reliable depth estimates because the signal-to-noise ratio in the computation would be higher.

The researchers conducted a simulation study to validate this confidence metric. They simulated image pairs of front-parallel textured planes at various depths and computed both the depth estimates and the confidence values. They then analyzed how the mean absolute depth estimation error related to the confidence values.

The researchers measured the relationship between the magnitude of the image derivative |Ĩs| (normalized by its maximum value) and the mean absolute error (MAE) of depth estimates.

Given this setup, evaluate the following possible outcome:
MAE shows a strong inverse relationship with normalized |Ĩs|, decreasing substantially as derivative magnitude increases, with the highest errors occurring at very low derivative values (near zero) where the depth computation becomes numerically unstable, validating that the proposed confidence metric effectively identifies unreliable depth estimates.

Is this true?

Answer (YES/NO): YES